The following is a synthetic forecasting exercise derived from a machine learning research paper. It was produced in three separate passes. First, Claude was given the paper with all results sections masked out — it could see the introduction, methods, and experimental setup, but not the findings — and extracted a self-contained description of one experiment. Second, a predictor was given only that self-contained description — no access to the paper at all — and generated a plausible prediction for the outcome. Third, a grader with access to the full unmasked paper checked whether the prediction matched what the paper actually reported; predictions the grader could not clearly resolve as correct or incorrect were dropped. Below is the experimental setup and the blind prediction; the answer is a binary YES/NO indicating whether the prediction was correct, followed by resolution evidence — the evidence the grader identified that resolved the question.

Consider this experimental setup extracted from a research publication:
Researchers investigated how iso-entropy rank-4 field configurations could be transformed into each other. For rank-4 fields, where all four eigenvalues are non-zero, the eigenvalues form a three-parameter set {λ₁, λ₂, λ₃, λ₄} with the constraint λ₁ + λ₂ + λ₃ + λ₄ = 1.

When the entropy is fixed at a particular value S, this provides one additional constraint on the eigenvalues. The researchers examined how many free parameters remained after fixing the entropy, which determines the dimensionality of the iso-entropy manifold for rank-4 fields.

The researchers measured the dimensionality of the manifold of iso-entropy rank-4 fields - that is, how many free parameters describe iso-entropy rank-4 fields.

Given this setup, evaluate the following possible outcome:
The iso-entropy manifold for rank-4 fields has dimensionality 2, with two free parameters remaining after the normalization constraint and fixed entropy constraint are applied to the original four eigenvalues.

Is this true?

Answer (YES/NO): YES